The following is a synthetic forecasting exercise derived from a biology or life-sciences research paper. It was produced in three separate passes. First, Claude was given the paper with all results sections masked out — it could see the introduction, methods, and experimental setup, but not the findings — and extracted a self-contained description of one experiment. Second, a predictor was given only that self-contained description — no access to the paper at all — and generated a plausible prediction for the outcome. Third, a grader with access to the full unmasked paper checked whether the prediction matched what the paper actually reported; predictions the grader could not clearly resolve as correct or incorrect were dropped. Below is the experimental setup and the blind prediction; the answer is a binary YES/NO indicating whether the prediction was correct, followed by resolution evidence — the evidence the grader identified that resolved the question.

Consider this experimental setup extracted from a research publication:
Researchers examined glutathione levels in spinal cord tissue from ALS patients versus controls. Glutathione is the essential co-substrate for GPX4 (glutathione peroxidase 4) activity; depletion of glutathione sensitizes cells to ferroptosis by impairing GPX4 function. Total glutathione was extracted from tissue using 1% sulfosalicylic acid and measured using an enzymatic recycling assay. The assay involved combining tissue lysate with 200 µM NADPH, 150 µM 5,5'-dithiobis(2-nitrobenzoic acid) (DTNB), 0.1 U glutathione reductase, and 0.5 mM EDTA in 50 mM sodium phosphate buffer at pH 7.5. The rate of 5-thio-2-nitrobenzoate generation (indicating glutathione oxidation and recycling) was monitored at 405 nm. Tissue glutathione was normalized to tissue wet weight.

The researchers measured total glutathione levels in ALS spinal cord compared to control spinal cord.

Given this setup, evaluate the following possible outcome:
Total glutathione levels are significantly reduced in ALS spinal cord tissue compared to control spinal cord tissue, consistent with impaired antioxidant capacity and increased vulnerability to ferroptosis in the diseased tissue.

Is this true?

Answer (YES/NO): YES